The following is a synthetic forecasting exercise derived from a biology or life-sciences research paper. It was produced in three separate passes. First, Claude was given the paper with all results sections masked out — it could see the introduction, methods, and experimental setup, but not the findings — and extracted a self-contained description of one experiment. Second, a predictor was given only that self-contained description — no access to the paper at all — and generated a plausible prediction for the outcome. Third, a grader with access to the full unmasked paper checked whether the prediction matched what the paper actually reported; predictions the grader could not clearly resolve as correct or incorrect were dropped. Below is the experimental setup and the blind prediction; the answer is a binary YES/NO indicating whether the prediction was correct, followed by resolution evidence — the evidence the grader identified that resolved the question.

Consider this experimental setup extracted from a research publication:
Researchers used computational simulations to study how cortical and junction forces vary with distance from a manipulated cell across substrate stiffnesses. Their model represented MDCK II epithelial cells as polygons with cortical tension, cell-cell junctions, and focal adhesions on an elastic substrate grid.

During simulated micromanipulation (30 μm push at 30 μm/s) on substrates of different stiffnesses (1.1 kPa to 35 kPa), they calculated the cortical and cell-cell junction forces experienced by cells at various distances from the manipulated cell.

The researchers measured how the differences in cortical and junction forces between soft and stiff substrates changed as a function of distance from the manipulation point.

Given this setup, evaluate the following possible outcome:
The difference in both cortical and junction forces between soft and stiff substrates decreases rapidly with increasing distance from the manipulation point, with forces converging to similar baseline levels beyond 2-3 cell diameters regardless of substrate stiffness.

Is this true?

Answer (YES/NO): NO